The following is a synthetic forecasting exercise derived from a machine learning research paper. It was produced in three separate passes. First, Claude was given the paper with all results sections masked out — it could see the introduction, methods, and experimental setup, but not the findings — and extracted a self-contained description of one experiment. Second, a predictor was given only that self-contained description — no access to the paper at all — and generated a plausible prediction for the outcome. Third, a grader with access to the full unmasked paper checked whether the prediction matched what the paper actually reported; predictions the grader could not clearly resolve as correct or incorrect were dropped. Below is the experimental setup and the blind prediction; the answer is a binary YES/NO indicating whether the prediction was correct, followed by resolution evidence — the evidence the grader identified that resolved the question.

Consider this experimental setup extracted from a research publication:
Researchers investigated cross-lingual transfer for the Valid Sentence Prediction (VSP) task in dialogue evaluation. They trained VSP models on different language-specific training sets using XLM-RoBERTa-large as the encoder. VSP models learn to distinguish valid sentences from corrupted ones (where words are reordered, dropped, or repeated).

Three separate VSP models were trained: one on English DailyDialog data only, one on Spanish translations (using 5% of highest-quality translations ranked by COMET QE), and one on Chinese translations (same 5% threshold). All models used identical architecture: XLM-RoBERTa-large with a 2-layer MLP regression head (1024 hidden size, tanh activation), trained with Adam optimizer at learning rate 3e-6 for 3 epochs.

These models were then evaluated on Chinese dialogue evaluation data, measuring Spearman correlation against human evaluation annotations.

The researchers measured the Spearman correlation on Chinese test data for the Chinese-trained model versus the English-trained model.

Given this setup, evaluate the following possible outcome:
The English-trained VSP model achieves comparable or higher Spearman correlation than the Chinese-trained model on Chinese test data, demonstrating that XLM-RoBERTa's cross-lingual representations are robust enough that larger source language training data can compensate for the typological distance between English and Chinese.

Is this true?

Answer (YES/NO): YES